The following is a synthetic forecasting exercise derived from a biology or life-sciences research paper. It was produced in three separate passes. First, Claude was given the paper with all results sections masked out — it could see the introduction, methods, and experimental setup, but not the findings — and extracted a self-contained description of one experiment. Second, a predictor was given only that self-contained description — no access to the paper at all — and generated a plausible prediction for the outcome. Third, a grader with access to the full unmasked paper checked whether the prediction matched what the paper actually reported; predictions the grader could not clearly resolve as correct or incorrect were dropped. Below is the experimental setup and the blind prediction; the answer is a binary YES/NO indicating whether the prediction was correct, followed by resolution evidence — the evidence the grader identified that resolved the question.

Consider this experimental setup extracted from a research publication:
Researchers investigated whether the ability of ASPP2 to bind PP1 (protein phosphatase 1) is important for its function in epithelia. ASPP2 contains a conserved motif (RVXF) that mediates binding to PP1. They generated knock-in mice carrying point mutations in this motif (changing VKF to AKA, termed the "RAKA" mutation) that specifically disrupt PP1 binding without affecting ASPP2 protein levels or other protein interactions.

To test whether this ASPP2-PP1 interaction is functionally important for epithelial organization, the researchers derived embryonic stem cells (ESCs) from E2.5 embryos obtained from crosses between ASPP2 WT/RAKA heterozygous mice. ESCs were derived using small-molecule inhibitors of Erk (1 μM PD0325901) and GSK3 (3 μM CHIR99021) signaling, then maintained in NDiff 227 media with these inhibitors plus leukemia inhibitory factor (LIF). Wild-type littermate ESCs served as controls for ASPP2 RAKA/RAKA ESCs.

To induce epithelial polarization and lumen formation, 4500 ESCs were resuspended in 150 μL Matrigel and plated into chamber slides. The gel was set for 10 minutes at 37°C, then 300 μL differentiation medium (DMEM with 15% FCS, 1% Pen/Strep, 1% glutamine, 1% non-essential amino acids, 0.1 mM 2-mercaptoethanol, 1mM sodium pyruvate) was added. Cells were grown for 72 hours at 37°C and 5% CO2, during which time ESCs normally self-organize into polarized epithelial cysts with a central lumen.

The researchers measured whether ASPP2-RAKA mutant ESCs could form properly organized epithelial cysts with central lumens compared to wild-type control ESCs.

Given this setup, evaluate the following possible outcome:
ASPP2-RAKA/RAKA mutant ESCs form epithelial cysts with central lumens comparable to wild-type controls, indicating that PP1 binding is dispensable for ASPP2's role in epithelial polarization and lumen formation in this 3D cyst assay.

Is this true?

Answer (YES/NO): NO